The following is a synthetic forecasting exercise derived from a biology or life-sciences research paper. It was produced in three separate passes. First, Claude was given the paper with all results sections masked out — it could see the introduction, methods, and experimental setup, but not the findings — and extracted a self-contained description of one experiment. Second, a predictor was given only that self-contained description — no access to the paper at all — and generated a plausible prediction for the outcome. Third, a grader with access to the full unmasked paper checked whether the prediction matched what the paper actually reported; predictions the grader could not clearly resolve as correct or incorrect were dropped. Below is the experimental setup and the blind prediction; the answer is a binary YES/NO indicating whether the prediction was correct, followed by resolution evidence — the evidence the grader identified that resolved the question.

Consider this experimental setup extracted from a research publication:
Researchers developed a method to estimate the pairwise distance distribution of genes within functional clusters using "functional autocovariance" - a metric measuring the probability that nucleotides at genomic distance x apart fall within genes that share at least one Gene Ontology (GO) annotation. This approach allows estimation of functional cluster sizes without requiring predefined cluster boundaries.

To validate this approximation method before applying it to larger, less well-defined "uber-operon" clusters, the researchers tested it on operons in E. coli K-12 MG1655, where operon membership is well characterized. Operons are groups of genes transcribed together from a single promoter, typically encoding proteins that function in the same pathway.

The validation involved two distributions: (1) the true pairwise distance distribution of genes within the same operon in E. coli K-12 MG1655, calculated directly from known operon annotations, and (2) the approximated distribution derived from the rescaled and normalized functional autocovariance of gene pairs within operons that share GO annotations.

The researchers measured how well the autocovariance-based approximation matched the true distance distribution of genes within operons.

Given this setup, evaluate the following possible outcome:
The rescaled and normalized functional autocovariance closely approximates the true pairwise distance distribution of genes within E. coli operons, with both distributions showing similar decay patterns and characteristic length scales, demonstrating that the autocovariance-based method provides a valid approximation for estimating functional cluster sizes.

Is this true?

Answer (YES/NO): YES